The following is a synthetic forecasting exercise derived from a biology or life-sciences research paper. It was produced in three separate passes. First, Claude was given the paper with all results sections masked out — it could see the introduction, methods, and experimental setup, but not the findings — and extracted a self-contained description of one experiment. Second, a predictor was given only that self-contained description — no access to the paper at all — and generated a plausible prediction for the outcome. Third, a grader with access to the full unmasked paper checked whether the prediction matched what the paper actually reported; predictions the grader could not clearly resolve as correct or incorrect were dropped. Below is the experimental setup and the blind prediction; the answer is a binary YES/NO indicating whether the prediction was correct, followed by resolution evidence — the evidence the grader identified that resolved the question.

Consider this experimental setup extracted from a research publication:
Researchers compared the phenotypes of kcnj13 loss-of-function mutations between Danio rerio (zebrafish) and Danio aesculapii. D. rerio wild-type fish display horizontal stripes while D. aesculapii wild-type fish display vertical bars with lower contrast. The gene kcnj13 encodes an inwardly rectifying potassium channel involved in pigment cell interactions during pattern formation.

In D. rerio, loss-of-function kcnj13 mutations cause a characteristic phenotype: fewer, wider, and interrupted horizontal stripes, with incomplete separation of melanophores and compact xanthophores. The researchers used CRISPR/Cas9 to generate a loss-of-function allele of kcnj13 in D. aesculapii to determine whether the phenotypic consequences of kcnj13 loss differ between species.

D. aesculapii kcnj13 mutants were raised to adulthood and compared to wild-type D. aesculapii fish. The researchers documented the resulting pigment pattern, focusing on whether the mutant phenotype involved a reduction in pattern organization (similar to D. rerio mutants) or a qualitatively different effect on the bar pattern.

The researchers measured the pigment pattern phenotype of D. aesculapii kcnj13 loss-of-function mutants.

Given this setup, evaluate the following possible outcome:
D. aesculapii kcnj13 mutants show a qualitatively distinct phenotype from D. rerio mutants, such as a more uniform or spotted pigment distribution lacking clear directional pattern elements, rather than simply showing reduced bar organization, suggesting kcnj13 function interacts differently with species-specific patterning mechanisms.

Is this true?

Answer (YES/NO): YES